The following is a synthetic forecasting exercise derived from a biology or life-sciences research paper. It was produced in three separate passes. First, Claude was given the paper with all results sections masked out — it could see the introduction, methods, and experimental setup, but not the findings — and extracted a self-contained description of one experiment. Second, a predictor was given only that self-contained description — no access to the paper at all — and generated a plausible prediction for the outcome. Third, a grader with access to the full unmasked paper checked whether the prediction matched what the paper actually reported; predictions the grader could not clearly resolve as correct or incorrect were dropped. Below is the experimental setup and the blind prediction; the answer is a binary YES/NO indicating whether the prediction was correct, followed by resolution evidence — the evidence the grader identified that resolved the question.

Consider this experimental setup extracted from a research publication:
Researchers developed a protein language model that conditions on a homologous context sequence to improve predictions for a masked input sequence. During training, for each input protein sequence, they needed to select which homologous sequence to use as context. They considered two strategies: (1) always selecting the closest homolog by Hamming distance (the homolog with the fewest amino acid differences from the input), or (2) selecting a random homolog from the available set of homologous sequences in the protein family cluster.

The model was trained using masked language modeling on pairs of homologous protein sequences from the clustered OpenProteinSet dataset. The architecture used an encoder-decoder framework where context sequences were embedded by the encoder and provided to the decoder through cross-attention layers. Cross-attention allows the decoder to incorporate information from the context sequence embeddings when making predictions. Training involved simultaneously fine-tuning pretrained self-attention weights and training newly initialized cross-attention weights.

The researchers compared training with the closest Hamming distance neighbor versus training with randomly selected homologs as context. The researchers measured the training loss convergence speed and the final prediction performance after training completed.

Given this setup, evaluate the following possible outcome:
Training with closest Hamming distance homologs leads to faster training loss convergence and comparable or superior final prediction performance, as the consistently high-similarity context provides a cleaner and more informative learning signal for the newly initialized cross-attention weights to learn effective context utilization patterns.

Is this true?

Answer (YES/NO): YES